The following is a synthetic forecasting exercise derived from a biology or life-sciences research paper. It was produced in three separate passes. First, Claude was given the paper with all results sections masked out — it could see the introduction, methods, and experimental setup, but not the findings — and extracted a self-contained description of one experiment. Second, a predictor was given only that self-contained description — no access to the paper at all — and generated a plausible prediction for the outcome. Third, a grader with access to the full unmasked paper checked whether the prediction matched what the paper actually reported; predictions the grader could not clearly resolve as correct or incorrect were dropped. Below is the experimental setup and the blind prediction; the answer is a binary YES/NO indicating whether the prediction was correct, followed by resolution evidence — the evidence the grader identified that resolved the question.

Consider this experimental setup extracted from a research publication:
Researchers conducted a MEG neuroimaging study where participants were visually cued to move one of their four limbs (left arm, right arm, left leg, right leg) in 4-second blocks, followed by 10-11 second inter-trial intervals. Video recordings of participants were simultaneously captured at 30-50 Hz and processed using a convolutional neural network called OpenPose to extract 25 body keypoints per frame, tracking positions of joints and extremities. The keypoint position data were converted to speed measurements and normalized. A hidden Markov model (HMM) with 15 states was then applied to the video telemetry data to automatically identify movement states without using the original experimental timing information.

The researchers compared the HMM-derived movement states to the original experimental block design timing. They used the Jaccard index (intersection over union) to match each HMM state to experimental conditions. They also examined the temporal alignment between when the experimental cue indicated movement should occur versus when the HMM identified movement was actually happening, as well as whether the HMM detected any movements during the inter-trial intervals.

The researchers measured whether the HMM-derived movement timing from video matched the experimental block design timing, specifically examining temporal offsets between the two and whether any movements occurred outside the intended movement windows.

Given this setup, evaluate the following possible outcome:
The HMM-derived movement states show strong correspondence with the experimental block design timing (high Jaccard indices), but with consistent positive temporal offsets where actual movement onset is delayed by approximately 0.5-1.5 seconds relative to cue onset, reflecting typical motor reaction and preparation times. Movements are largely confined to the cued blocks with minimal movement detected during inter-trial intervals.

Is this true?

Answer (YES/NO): NO